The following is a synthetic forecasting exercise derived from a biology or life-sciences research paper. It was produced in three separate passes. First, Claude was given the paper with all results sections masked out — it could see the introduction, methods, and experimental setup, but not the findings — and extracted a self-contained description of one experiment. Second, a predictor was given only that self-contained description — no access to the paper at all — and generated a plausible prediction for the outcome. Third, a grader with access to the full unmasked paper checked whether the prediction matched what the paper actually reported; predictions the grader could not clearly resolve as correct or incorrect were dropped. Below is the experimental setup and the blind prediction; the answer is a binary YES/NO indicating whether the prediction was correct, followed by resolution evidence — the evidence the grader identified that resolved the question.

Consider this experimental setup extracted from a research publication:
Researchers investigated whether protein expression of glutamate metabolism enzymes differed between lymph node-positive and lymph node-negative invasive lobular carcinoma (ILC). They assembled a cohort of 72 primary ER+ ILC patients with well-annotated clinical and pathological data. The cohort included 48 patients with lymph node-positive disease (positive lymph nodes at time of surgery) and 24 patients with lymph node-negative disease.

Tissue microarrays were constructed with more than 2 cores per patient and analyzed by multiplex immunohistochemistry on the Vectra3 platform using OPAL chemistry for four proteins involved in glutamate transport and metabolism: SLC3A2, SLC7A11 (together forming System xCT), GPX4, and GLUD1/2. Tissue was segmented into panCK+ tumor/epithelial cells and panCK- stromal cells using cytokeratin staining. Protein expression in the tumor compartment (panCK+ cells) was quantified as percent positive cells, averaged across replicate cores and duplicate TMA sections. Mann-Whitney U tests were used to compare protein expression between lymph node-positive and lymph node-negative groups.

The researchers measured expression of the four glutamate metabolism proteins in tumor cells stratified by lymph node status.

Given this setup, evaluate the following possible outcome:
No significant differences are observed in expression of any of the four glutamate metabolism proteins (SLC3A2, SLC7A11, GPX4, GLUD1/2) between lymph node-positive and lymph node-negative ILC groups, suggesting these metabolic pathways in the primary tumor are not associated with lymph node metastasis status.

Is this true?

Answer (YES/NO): YES